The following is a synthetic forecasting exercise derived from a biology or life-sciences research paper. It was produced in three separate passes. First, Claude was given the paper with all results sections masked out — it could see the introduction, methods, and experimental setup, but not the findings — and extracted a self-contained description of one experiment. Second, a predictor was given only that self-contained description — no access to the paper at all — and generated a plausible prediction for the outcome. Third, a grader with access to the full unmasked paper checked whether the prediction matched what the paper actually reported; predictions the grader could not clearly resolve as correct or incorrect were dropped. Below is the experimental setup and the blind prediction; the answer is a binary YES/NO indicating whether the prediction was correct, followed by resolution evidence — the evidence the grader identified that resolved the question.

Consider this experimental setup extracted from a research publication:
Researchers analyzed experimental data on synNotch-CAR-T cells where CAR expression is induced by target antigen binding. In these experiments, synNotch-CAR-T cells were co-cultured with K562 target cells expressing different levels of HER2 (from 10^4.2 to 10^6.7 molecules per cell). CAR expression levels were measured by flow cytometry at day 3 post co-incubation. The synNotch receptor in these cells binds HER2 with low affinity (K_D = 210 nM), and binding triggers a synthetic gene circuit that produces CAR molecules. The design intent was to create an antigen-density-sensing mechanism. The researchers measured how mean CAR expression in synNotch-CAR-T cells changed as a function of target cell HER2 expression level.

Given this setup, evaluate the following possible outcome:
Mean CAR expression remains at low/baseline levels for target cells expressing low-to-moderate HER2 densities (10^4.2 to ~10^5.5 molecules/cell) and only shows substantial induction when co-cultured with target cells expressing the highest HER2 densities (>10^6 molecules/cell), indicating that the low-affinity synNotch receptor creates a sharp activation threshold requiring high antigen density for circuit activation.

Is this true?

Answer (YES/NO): NO